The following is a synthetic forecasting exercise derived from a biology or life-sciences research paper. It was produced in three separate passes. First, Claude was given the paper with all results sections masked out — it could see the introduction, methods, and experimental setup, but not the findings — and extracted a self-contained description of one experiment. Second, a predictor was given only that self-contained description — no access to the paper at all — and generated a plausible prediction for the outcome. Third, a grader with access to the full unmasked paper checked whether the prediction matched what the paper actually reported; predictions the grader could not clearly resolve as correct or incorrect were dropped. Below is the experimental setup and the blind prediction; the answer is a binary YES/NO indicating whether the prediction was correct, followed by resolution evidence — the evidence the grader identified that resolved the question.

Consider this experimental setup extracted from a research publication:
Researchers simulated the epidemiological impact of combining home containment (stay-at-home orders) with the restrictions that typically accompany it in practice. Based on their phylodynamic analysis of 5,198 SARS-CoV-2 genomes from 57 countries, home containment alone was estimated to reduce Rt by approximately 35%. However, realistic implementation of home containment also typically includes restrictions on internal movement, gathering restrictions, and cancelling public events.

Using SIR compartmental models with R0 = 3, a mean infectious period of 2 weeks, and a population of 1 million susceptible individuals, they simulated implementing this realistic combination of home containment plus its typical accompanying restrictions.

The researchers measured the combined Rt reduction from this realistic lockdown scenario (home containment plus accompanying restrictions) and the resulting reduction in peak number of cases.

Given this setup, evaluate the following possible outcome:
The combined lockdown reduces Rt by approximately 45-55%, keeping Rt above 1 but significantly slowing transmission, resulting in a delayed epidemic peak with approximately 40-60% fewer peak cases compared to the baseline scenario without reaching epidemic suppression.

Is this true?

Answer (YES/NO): NO